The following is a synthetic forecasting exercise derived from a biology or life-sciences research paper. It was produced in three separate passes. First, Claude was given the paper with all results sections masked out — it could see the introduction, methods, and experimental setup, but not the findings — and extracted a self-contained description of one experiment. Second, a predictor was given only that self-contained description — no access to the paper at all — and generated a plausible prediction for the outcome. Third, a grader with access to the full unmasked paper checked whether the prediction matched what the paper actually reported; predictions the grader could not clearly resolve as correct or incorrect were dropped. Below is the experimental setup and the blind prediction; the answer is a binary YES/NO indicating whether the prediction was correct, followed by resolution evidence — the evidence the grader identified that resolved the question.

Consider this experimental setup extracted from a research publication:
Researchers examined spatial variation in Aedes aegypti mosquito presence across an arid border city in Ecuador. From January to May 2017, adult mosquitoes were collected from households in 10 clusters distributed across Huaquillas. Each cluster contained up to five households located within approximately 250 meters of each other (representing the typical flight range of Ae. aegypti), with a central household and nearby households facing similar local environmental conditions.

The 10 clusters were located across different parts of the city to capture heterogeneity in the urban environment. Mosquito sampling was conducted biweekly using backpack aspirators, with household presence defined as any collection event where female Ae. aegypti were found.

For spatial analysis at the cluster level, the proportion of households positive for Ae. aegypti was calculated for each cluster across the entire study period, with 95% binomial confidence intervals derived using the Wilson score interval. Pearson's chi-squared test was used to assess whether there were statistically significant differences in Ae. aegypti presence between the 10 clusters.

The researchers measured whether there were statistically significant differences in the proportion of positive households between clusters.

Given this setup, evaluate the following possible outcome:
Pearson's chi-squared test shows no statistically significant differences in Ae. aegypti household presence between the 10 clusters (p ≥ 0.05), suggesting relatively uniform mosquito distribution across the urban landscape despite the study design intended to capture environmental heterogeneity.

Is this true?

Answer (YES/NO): NO